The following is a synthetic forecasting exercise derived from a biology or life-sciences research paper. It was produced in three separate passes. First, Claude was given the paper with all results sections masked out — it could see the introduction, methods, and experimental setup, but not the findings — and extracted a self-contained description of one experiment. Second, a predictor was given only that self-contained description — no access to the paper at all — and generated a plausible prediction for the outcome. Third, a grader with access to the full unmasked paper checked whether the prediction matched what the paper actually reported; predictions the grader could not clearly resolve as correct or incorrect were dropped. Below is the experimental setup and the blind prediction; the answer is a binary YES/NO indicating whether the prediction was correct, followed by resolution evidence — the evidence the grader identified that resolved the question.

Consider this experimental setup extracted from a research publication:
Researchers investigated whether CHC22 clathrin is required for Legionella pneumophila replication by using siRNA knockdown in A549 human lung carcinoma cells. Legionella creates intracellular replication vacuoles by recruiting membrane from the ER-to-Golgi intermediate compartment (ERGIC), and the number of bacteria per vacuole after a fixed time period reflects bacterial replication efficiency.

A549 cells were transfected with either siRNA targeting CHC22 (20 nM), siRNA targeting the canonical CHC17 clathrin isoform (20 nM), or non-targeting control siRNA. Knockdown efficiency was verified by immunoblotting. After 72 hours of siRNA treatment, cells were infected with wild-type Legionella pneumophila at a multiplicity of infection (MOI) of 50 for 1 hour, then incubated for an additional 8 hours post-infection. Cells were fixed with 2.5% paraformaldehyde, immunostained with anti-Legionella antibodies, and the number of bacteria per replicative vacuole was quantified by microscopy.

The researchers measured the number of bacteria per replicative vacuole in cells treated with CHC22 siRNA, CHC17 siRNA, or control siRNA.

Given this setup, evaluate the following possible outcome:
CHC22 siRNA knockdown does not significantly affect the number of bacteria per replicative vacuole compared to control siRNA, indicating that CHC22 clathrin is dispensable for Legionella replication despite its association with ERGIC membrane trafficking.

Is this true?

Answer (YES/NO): NO